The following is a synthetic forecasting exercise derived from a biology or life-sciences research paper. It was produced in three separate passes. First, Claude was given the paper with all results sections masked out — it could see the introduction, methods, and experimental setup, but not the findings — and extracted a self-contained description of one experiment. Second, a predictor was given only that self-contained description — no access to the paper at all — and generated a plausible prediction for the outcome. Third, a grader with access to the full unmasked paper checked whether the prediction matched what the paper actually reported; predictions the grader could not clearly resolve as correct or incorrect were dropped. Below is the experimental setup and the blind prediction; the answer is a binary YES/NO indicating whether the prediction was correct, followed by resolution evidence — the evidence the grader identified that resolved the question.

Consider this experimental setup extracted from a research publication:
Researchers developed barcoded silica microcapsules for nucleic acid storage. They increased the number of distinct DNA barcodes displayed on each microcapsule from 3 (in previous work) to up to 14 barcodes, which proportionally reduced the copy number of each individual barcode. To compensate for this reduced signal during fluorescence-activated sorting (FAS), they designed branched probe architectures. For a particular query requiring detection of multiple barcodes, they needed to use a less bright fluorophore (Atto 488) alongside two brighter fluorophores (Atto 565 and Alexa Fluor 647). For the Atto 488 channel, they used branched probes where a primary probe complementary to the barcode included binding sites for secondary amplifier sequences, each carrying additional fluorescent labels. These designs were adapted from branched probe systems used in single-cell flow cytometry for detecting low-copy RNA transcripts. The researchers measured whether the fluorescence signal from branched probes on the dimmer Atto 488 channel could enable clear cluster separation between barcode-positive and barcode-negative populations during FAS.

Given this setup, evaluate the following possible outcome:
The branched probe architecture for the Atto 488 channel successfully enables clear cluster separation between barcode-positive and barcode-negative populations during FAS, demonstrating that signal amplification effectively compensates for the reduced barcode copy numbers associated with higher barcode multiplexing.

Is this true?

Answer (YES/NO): YES